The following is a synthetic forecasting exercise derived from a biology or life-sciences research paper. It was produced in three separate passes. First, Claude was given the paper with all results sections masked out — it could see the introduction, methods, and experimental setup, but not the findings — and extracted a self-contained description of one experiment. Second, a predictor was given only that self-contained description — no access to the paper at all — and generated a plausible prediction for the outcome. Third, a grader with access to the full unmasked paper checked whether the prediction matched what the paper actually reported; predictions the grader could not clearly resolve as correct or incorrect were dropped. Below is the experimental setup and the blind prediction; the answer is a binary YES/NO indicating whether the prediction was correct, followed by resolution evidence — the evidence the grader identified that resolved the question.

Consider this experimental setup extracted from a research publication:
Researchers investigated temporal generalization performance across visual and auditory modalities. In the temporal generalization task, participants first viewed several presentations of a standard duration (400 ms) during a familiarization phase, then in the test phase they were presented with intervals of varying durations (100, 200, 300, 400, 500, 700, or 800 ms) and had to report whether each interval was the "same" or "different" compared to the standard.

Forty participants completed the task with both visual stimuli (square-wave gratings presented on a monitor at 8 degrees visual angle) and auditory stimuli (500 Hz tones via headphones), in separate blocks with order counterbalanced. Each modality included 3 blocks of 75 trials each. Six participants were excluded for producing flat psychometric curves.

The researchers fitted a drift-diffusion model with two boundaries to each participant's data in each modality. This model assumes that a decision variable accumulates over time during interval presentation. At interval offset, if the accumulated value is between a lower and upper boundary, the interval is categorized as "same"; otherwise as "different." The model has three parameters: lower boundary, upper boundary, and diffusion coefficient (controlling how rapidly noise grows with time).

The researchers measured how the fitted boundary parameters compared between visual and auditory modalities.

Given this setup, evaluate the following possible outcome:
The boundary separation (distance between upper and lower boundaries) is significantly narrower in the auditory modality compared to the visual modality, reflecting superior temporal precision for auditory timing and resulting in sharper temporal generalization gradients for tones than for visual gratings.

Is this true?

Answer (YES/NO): YES